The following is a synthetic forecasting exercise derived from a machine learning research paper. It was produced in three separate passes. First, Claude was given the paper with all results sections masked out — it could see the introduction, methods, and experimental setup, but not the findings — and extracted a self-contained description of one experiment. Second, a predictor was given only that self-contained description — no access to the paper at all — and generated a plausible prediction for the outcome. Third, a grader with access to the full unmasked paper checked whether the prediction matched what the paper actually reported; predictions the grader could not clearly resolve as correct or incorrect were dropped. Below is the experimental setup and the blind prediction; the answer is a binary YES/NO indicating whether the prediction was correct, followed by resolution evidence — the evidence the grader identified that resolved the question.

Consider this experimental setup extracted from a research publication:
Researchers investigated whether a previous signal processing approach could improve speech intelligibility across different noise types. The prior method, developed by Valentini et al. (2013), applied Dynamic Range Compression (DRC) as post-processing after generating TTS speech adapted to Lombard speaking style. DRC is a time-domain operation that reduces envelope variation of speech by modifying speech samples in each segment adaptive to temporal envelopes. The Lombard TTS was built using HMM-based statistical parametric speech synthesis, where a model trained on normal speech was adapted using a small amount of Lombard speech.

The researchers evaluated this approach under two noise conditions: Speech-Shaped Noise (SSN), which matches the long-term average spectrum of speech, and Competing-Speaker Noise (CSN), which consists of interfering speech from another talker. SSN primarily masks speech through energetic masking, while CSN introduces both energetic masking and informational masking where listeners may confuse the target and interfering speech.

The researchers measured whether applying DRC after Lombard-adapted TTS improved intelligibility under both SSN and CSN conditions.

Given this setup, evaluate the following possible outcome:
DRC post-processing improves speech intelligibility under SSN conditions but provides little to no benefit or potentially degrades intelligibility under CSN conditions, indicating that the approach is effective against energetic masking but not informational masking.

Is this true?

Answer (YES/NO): YES